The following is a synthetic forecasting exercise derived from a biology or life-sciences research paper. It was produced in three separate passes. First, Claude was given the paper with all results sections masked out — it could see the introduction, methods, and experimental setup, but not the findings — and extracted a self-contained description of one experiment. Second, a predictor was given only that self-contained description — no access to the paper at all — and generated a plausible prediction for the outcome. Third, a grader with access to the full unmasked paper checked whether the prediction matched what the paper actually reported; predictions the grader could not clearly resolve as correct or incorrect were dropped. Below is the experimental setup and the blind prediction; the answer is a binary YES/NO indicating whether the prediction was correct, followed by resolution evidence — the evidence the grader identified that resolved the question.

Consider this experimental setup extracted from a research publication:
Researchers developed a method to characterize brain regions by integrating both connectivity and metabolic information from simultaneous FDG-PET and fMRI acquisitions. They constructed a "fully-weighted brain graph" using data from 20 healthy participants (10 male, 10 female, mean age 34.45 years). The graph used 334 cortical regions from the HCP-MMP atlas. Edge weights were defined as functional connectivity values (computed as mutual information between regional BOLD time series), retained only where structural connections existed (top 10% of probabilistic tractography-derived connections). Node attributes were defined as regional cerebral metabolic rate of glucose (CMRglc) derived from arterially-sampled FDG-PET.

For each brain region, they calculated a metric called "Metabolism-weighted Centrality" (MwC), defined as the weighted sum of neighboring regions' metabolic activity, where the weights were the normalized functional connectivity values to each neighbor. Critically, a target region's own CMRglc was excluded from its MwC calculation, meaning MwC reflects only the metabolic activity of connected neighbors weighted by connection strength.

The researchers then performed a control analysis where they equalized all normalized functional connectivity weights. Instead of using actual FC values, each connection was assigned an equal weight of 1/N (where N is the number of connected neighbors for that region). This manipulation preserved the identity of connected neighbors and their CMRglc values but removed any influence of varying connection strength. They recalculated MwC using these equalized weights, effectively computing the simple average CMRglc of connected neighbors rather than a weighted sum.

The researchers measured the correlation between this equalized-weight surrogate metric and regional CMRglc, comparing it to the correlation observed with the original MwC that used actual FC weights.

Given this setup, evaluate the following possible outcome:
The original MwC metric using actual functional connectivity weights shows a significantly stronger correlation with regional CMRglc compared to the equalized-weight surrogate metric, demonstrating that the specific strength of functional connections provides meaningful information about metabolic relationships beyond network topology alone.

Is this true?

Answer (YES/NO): YES